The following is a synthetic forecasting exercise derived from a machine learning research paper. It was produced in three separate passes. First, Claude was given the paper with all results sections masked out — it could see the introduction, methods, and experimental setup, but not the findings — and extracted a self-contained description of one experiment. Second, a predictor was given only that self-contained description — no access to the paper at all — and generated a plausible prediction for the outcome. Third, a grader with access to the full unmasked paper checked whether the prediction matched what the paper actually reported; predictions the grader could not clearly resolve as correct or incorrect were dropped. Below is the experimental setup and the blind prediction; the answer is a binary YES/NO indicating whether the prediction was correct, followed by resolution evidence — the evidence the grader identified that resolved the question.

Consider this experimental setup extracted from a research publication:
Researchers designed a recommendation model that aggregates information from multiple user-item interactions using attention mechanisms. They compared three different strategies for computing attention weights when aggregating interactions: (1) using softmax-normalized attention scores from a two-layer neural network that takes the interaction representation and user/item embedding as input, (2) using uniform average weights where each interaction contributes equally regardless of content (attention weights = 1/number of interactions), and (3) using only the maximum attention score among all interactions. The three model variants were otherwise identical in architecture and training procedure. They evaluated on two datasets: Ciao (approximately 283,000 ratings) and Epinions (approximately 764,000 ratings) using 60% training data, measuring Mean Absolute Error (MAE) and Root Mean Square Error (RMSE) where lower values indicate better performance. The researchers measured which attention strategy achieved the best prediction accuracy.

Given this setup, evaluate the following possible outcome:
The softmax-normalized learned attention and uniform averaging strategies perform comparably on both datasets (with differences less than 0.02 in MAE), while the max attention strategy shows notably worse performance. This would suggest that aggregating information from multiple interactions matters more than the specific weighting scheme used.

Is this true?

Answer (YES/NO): YES